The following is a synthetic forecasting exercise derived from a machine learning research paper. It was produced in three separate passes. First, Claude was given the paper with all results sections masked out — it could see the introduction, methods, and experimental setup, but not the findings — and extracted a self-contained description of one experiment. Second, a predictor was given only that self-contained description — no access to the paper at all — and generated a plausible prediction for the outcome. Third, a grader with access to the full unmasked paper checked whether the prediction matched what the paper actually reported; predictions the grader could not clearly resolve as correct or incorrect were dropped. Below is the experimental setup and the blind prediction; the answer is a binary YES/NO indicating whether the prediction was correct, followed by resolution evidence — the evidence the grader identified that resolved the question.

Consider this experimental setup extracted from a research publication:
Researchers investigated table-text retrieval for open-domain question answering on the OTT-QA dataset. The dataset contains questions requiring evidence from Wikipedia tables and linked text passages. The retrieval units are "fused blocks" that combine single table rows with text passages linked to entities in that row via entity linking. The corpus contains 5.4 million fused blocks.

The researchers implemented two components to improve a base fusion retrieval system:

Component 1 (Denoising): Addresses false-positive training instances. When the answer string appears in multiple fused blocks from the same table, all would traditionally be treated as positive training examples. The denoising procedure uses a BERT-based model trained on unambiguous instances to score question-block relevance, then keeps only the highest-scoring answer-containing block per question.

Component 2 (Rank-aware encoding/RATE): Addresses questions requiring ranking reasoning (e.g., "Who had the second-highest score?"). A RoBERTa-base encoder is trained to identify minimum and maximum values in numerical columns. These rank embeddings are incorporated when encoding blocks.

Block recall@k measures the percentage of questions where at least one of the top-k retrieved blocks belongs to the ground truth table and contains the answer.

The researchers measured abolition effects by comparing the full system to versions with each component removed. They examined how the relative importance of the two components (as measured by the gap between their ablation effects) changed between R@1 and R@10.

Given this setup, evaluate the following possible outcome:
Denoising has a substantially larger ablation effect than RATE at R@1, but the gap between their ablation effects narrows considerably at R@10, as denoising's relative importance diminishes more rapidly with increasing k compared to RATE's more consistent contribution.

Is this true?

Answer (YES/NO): YES